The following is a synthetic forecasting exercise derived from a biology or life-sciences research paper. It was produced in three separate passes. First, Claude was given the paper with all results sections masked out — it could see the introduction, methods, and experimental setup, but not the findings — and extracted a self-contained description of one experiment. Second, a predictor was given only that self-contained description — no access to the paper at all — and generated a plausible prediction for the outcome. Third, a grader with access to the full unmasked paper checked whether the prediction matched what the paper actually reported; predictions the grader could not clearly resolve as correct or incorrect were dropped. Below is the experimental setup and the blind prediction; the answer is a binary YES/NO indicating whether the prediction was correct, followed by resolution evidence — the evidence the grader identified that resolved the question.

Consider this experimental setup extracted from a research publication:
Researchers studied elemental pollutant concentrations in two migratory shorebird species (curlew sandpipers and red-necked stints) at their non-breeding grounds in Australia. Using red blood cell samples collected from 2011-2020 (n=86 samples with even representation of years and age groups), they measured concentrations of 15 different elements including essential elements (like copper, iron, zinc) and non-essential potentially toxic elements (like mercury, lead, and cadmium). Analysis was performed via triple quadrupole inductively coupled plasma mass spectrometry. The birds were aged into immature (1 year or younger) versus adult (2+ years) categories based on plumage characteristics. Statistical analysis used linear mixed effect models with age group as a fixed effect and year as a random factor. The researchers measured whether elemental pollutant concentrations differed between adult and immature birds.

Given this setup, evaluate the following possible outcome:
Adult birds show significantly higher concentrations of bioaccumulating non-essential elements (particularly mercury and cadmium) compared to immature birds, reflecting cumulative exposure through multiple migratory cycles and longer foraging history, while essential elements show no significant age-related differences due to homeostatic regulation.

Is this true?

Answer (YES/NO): NO